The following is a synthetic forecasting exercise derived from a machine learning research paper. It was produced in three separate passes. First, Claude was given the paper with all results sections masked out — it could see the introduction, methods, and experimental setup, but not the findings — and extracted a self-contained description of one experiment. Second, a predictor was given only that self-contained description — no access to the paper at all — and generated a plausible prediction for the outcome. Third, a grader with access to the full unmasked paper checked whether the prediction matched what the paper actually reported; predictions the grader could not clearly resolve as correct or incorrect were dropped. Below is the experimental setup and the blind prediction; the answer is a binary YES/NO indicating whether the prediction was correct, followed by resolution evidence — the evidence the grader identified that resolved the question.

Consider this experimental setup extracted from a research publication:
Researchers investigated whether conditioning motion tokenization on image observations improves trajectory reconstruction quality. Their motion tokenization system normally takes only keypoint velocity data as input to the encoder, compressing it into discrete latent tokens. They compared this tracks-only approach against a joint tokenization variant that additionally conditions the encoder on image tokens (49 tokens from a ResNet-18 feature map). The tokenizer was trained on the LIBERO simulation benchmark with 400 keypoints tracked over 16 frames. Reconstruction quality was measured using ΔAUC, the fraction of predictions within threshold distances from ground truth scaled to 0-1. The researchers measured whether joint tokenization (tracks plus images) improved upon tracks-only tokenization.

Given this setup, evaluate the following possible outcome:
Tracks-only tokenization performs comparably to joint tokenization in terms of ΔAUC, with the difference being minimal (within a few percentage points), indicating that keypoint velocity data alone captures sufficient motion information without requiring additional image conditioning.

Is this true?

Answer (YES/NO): YES